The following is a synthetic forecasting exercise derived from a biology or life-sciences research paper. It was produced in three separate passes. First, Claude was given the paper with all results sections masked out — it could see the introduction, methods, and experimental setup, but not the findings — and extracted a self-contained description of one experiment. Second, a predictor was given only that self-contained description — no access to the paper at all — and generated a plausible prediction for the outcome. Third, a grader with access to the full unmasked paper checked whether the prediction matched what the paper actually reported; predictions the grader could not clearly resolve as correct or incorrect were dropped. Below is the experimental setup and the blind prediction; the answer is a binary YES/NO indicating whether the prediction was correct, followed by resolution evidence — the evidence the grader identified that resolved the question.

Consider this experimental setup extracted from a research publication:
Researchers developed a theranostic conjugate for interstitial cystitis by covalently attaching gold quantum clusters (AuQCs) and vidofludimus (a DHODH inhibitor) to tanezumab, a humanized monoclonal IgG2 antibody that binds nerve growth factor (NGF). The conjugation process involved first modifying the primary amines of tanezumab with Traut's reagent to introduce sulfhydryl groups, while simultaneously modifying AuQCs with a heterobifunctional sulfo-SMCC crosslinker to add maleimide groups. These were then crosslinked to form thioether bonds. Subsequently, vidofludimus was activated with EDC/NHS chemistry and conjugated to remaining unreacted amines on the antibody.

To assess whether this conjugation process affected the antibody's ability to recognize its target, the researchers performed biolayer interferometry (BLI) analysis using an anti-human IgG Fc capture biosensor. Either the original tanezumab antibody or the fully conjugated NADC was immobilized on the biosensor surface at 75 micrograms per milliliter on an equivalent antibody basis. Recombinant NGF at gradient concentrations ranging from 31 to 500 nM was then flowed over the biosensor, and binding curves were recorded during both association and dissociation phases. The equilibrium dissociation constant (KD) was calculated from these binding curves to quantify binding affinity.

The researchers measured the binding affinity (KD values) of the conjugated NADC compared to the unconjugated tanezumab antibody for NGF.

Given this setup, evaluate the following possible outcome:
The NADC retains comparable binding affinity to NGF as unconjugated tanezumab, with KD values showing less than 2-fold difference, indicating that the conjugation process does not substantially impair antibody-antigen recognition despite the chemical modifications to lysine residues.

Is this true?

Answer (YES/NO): NO